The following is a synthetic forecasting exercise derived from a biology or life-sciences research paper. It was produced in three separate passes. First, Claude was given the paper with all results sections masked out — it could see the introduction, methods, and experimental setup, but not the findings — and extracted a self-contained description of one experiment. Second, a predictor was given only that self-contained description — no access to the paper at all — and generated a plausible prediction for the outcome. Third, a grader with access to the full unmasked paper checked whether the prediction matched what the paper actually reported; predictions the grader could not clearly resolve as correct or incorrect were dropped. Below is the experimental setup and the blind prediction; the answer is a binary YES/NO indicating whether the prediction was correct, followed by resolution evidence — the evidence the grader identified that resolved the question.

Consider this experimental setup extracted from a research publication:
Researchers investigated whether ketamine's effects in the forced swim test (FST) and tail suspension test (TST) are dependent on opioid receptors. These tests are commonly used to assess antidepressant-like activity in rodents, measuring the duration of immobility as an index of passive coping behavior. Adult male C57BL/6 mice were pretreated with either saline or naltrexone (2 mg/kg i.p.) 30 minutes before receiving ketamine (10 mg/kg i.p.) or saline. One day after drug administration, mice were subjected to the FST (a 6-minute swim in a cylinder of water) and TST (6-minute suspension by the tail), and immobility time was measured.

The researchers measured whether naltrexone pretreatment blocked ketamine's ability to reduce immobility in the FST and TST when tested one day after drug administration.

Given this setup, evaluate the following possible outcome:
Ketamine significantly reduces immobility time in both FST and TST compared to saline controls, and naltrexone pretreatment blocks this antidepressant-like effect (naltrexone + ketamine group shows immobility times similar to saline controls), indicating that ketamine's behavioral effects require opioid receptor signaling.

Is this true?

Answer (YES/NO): NO